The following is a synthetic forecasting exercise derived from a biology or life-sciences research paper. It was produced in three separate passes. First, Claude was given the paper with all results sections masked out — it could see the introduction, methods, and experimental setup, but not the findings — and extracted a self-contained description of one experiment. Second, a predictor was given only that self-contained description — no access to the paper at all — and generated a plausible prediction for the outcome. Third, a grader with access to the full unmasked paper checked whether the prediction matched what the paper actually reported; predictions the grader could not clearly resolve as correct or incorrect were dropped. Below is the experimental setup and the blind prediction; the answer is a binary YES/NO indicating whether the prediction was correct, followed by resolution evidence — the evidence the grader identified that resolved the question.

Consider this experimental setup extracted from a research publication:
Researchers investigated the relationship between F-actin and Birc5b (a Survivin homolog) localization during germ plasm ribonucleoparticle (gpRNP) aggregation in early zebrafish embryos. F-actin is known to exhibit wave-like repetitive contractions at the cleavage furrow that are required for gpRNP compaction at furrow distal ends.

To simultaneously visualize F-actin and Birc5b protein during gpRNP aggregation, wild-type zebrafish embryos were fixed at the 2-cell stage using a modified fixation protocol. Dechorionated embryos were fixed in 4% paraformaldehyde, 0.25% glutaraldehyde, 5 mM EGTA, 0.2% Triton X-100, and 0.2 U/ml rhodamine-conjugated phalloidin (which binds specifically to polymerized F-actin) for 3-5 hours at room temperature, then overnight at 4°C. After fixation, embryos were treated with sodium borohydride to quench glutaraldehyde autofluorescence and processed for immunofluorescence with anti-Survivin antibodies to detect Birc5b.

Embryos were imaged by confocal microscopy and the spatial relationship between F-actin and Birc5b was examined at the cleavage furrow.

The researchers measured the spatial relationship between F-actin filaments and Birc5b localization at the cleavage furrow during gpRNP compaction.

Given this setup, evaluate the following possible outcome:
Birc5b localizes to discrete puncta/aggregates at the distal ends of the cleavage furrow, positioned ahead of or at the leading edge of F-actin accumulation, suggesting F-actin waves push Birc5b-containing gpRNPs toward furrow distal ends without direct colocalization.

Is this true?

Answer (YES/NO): NO